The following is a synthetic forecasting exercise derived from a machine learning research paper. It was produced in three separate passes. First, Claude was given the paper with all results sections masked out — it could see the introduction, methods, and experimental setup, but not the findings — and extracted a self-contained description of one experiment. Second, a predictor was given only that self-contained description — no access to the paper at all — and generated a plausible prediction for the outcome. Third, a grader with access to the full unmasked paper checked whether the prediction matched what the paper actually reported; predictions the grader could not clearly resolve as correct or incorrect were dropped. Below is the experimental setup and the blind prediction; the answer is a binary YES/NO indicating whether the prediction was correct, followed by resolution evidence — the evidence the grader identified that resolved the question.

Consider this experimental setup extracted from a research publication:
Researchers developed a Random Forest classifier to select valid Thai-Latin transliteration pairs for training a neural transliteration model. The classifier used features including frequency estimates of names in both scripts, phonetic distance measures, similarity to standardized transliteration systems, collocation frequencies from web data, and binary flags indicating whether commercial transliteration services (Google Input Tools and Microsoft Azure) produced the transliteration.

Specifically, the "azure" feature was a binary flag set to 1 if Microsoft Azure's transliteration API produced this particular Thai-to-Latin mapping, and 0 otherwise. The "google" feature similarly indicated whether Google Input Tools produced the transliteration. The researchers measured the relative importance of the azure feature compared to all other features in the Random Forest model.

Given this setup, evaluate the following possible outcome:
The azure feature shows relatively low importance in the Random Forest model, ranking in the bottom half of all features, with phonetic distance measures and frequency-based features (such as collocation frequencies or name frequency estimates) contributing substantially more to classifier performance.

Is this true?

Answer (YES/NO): YES